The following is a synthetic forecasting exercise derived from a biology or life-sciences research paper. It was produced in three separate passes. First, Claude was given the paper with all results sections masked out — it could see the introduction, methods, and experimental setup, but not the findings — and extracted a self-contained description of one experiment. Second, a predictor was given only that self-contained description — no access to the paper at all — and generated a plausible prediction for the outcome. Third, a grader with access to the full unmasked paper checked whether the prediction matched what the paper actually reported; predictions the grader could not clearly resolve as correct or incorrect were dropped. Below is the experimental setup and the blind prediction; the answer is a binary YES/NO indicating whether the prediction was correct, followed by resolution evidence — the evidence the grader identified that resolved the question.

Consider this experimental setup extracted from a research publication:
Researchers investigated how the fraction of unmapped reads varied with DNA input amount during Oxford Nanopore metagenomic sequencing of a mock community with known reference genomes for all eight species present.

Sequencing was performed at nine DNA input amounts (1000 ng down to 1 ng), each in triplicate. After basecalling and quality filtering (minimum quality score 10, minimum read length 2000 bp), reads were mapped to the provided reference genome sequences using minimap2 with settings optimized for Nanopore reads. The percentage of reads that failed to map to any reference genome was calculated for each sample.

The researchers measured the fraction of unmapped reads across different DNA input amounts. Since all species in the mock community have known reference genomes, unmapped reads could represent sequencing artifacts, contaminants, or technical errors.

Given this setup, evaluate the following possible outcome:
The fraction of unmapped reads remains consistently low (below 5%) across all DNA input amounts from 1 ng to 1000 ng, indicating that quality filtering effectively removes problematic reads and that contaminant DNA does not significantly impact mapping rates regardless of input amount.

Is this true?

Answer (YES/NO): NO